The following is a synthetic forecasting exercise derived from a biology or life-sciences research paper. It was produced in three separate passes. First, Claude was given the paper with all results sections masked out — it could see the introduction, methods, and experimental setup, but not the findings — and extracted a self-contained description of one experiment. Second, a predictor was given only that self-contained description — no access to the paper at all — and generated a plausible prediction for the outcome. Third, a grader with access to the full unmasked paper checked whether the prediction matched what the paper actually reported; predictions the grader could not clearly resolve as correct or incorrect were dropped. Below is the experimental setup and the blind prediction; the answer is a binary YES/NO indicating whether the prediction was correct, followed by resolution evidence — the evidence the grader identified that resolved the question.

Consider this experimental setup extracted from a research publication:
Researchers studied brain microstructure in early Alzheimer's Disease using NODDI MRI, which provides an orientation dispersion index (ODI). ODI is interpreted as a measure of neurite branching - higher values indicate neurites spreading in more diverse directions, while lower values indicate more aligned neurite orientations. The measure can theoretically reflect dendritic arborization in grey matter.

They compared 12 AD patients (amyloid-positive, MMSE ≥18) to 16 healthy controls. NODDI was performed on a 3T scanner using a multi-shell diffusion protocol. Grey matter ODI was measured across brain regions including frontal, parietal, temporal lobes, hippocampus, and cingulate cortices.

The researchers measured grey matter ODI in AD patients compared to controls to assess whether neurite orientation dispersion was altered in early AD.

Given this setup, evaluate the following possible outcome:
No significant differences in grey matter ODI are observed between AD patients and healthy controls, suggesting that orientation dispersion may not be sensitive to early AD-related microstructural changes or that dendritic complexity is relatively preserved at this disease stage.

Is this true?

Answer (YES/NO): NO